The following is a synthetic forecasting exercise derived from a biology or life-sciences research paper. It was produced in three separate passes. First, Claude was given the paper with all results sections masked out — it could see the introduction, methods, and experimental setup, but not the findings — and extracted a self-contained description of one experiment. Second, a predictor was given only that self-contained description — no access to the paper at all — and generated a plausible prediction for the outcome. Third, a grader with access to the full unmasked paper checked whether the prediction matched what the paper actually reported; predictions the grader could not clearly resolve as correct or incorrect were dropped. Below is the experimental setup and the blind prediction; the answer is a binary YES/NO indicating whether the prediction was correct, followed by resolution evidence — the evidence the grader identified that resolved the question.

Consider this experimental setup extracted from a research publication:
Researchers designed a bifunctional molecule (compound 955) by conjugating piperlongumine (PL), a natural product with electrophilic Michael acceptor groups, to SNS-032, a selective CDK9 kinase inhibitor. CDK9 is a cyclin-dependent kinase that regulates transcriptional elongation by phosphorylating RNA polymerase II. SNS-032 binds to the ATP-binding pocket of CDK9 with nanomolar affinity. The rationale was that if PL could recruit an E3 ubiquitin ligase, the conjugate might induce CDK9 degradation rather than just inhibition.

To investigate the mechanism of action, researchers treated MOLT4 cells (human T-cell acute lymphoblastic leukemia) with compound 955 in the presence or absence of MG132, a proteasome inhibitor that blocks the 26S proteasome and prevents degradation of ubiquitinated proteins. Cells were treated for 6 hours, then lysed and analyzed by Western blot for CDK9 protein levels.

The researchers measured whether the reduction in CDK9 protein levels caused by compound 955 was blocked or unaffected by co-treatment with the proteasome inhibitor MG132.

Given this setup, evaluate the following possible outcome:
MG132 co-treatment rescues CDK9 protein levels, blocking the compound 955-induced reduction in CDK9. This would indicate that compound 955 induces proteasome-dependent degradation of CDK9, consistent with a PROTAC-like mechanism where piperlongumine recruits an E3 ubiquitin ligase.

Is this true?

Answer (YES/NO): YES